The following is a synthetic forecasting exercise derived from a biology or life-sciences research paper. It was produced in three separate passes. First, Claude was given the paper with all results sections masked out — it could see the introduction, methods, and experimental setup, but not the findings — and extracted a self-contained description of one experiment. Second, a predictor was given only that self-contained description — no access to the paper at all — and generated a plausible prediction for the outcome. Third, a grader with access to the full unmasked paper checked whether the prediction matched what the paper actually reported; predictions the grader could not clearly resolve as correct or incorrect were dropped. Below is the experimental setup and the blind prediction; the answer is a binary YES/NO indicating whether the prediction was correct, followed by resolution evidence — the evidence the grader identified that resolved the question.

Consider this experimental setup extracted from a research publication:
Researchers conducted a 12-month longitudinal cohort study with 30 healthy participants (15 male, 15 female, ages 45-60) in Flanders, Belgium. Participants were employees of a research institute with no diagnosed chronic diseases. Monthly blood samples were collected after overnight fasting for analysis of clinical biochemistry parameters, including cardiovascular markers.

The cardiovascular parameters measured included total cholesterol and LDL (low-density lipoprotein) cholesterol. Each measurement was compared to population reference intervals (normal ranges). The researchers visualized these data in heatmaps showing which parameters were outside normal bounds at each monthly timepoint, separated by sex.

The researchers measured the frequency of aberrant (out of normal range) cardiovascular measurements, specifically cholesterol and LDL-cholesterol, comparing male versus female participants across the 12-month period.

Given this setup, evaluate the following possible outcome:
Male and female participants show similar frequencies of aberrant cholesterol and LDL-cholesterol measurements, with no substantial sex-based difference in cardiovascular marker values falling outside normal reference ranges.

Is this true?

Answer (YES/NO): NO